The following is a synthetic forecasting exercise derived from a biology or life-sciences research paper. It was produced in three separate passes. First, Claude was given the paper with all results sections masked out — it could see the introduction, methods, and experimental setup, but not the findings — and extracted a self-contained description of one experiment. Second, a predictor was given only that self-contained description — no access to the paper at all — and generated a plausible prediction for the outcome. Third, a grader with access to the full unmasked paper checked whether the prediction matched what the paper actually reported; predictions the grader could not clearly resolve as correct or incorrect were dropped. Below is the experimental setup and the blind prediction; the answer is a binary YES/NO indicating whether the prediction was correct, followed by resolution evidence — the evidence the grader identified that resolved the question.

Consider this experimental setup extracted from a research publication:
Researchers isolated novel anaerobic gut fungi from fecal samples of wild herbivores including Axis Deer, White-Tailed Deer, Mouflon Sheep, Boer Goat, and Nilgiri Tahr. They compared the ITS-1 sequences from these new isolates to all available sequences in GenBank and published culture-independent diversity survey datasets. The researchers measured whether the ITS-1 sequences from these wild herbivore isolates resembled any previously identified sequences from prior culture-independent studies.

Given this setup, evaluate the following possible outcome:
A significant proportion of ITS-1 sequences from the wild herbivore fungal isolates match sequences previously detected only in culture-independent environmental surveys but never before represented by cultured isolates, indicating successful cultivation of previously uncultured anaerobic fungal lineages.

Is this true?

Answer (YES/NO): NO